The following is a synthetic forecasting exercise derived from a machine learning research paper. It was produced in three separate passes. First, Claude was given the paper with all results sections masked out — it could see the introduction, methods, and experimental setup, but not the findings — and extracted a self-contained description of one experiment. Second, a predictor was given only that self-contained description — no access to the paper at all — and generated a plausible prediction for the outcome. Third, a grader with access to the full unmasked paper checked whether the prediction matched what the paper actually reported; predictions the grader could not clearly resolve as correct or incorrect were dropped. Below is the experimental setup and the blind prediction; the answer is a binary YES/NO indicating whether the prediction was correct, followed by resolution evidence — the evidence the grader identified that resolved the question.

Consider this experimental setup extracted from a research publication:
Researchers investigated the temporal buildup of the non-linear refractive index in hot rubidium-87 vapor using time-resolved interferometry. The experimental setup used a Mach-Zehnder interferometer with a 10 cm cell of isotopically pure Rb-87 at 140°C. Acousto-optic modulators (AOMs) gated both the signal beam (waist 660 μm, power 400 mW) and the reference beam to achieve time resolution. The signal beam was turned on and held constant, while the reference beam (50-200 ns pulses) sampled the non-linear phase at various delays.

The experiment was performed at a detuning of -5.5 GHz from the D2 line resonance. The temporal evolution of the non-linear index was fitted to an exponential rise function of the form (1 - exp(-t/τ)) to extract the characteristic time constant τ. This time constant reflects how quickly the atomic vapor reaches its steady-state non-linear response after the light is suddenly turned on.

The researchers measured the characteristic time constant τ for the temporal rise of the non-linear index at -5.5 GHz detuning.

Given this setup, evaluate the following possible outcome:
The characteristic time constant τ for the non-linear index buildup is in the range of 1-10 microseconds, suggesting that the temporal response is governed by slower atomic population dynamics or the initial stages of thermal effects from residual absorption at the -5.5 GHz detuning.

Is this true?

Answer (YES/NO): NO